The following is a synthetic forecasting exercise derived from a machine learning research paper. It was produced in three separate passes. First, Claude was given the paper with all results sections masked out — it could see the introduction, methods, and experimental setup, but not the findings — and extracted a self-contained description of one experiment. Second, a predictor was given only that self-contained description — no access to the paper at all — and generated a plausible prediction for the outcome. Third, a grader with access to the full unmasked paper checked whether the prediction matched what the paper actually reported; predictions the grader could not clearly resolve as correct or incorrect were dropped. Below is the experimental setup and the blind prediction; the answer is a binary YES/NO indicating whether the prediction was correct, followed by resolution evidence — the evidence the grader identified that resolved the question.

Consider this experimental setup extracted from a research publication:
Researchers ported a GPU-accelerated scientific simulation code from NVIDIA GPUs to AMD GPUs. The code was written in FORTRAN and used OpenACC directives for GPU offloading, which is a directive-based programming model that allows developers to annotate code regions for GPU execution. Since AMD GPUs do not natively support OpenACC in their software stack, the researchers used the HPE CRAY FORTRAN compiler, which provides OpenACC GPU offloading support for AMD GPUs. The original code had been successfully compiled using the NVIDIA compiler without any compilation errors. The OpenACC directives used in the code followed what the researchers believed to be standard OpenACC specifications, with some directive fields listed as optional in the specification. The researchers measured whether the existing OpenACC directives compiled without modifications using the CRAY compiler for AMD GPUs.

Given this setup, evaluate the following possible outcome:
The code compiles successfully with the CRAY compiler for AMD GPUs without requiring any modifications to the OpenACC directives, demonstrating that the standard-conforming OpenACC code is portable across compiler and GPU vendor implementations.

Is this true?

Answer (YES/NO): NO